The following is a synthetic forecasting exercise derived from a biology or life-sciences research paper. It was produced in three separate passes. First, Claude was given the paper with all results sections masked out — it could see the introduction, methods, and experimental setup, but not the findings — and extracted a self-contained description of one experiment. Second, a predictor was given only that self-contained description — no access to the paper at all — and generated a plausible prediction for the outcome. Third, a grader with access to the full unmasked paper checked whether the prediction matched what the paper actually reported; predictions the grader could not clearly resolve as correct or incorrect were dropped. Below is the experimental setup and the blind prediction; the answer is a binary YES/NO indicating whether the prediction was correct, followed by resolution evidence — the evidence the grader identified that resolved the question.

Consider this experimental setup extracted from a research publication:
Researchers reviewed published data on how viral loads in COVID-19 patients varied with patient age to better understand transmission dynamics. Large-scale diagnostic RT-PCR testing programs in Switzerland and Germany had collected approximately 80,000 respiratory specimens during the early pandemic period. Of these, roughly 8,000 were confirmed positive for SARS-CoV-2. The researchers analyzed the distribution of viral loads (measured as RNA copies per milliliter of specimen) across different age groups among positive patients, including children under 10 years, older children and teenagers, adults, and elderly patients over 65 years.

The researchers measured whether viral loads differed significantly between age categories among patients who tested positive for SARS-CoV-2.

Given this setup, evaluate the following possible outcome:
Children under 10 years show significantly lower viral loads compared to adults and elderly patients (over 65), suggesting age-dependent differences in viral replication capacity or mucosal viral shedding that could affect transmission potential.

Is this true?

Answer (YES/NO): NO